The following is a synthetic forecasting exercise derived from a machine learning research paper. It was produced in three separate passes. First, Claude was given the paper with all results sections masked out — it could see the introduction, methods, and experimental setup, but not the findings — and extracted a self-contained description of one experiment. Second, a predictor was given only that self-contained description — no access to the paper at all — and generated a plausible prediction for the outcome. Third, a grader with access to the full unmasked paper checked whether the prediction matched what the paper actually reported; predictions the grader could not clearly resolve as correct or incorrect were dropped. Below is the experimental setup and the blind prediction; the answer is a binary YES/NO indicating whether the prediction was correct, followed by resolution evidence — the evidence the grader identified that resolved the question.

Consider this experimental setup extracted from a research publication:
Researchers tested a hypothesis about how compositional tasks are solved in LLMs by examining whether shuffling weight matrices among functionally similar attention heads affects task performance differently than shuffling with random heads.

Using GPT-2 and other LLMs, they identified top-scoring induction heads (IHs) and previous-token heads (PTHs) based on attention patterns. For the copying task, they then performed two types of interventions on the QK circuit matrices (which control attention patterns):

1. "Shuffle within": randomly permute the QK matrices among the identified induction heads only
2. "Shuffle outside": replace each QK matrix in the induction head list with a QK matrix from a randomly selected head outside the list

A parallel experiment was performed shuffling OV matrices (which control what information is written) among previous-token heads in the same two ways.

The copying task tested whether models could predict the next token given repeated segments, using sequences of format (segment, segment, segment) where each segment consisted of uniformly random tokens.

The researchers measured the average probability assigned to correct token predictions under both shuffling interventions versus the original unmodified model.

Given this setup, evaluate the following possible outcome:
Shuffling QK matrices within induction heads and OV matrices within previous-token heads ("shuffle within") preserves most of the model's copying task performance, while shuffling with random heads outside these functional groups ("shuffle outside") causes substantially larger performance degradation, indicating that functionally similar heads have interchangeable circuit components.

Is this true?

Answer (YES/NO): YES